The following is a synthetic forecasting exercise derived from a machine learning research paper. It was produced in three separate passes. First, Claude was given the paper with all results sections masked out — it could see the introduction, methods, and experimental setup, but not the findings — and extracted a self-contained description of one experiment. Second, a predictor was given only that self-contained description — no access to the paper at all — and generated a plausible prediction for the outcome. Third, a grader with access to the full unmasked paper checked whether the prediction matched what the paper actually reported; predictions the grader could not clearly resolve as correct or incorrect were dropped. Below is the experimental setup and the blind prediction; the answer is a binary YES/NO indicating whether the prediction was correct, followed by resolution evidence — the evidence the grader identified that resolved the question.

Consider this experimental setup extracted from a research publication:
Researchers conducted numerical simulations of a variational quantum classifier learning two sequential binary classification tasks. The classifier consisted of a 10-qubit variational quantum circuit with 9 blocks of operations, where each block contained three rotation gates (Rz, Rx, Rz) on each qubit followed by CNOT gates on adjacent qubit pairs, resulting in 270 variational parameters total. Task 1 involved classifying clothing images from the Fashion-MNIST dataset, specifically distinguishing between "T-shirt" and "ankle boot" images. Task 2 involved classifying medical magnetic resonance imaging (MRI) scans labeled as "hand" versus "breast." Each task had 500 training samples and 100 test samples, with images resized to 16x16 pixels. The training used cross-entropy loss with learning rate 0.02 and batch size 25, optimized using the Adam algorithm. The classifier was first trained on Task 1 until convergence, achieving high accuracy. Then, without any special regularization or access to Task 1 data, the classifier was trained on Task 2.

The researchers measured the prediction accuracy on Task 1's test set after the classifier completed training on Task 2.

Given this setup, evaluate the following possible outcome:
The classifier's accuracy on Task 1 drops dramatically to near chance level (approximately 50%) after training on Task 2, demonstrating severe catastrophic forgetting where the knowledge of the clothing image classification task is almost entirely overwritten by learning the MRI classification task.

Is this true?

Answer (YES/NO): NO